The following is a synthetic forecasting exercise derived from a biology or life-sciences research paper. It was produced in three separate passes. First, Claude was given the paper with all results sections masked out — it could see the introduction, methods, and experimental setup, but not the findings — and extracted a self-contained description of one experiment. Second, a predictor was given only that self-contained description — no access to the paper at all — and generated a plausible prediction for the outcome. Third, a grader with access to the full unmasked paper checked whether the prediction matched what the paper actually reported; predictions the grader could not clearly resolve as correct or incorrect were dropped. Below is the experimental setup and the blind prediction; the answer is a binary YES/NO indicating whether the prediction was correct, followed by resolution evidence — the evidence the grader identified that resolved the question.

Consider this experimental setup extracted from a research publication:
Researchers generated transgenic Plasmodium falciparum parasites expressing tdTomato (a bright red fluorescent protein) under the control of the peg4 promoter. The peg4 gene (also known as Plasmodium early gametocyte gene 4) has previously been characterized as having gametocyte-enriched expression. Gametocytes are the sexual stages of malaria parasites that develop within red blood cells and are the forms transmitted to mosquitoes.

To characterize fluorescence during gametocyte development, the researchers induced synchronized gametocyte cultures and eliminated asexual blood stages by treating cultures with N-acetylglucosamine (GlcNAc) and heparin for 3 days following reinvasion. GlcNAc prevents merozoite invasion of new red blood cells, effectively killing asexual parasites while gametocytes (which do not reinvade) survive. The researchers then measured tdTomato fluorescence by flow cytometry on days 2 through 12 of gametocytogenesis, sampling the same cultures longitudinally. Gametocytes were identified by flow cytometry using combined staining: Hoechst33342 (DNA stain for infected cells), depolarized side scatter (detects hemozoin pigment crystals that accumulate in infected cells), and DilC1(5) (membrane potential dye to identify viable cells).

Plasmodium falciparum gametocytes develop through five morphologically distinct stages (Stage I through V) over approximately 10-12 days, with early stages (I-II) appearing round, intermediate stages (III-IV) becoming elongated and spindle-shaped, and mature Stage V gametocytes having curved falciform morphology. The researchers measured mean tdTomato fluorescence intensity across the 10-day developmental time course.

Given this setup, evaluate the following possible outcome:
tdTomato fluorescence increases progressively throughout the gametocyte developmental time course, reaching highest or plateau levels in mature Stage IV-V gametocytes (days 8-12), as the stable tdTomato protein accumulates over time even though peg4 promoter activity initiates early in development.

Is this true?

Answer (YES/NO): YES